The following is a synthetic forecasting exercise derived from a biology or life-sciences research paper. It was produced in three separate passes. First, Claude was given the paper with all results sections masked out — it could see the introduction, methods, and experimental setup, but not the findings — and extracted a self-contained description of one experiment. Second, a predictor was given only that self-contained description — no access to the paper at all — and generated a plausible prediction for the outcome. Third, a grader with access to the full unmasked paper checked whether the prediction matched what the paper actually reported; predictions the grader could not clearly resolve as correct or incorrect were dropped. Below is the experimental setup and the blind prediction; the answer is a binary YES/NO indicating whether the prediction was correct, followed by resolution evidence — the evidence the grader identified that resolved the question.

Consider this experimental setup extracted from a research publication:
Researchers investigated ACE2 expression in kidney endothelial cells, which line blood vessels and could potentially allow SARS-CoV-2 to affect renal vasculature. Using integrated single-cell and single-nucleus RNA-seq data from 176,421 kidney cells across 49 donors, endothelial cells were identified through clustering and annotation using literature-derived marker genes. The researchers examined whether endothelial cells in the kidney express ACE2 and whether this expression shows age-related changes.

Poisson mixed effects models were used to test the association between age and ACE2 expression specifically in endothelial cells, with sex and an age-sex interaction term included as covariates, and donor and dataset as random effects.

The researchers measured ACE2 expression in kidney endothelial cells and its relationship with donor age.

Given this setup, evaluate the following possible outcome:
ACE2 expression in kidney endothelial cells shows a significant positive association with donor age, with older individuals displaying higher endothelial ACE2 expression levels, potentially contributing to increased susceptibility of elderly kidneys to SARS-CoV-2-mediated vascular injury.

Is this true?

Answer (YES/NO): NO